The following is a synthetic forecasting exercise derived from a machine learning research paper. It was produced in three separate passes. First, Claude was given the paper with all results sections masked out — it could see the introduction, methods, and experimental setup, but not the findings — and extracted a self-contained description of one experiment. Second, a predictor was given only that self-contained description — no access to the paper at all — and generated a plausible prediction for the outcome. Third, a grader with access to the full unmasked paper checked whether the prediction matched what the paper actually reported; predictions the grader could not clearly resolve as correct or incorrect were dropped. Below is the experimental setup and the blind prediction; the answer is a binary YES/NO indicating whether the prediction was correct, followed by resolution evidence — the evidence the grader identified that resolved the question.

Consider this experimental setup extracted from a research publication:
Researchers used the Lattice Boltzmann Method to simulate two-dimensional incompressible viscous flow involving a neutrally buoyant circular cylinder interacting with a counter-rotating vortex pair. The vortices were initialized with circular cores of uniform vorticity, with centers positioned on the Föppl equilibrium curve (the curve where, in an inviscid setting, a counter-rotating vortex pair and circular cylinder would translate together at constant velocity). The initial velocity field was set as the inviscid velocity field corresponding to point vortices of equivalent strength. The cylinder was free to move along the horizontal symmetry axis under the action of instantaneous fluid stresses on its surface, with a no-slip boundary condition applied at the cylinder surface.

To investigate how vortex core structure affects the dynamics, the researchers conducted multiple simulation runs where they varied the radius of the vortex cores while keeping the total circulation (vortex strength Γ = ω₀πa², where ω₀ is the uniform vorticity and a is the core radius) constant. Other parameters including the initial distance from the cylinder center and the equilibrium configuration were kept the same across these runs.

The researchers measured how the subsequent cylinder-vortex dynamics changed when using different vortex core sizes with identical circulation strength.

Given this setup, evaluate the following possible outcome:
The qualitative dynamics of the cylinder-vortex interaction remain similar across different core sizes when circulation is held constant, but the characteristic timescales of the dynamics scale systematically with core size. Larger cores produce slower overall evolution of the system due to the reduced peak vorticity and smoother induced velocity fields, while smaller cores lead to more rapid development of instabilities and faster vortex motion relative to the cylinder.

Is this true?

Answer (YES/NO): NO